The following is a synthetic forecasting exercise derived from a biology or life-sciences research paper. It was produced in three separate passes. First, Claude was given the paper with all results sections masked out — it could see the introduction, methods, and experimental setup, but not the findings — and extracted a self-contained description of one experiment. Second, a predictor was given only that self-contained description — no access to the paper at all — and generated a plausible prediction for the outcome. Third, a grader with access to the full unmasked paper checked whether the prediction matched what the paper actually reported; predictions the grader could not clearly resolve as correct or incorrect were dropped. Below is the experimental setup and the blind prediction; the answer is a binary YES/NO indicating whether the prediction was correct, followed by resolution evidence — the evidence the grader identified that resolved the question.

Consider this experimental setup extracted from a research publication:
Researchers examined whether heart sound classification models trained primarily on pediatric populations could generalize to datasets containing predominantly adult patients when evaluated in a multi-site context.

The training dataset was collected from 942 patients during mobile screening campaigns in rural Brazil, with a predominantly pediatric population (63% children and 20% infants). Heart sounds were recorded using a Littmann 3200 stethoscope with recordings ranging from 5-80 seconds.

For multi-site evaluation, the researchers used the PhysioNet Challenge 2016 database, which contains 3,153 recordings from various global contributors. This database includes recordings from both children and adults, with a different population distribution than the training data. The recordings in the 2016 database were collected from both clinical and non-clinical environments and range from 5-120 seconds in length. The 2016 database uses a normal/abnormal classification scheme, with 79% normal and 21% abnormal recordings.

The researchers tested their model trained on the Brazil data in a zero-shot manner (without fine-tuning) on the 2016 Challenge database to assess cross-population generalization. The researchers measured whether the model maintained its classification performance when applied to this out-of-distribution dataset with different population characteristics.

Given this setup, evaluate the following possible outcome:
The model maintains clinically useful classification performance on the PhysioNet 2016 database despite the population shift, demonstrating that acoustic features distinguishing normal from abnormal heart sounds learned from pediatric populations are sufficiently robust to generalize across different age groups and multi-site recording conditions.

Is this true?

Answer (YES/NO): NO